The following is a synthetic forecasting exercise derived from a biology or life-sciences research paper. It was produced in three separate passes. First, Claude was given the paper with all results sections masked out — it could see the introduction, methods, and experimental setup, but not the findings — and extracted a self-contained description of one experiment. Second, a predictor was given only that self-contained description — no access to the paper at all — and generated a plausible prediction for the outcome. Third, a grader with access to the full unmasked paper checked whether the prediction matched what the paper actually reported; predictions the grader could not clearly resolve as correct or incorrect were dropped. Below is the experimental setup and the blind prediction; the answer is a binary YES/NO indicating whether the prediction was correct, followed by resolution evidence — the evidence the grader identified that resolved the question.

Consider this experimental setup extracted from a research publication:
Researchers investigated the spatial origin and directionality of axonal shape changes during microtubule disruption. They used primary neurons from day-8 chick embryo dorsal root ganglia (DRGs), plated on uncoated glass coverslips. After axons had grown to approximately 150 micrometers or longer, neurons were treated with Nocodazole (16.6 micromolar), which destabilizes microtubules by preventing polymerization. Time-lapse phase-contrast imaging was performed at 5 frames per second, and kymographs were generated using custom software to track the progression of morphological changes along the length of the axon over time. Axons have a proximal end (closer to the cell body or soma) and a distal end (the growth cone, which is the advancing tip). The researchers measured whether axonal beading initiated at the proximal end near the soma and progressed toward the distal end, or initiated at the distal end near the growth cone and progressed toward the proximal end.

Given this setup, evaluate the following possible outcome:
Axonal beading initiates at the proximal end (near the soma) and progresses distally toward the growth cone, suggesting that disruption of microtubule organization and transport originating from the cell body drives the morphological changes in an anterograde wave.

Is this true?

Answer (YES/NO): NO